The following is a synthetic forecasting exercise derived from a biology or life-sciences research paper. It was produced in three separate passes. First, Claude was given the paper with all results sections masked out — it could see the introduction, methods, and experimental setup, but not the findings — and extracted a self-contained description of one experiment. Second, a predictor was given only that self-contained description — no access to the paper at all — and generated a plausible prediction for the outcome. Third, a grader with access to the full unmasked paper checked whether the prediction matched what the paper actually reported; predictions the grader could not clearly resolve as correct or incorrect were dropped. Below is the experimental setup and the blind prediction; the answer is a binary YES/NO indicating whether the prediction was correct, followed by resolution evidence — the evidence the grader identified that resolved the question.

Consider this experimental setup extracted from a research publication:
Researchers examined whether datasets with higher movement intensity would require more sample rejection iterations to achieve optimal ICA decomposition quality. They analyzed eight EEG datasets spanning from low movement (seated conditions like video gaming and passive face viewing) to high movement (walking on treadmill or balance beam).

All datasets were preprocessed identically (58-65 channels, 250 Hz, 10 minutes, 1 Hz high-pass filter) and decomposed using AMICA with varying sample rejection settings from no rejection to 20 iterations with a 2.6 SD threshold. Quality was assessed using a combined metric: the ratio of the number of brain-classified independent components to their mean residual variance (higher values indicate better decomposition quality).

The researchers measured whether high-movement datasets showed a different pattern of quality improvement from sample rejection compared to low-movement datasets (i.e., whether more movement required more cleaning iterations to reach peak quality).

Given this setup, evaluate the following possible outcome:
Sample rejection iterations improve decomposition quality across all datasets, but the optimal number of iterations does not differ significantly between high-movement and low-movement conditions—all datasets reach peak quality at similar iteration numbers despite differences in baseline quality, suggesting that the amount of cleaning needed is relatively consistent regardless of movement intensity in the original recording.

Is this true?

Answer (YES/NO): YES